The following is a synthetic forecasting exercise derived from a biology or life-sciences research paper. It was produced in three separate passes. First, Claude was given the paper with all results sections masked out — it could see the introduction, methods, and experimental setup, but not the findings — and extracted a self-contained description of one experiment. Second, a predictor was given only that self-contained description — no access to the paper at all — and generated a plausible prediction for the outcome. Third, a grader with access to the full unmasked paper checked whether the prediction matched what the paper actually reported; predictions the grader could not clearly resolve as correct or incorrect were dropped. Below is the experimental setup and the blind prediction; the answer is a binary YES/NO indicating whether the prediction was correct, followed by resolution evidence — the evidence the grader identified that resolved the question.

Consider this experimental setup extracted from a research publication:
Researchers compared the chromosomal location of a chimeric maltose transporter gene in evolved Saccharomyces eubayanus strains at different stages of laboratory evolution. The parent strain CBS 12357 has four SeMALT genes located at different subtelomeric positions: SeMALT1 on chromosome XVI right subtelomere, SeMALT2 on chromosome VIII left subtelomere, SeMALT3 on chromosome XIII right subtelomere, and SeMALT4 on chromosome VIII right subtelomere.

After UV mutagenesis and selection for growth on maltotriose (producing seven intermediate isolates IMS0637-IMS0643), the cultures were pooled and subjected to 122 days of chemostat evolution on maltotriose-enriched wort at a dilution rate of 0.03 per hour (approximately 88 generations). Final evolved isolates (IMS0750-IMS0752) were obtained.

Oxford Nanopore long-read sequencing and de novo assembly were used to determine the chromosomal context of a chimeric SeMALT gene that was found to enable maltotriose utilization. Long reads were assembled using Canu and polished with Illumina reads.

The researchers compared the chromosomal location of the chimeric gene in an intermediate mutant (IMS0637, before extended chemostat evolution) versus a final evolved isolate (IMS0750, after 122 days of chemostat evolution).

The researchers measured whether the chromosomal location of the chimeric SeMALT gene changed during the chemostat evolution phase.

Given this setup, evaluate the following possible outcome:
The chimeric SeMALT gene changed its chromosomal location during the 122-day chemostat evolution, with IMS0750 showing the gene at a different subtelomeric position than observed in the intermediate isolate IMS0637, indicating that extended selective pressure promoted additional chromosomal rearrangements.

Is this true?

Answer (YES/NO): NO